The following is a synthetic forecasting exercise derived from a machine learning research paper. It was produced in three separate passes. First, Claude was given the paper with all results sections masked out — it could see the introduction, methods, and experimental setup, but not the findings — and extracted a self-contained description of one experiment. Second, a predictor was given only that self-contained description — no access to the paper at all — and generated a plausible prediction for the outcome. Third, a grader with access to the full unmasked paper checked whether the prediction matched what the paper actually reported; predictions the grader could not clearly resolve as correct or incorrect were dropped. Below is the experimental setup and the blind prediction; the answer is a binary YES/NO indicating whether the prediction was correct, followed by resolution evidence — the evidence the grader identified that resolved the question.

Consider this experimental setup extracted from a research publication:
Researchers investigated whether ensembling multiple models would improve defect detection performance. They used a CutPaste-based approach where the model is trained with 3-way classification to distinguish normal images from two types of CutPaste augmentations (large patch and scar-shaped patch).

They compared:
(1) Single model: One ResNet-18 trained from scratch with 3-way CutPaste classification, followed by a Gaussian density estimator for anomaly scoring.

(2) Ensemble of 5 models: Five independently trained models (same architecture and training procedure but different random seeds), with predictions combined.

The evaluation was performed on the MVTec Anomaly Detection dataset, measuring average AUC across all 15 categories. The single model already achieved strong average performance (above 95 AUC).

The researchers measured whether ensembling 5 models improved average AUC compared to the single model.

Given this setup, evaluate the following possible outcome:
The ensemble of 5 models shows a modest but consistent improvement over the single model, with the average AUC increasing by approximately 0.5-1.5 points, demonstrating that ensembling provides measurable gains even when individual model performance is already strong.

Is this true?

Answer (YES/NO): YES